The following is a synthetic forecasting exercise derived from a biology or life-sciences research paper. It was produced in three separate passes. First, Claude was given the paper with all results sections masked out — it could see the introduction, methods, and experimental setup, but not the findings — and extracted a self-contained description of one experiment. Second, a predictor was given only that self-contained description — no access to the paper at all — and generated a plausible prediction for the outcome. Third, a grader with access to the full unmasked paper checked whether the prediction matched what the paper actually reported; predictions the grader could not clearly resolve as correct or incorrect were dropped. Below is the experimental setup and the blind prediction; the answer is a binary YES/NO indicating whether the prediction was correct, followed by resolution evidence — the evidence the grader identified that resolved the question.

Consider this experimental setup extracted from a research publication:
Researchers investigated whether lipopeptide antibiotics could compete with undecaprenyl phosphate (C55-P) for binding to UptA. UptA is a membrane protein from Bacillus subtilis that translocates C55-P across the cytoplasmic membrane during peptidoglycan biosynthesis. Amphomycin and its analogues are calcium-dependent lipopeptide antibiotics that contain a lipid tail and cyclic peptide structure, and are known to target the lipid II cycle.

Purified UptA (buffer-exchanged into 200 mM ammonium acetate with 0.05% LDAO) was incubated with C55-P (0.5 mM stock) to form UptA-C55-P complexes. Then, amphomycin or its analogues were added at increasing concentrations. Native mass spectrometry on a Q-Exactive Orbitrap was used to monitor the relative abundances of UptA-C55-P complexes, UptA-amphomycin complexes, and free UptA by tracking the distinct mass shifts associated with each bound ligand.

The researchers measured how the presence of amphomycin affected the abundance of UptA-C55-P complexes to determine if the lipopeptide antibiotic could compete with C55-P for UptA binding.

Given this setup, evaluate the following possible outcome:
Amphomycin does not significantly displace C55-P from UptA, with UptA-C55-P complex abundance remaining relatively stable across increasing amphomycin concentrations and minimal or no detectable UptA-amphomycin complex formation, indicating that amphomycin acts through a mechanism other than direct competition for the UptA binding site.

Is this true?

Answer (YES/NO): NO